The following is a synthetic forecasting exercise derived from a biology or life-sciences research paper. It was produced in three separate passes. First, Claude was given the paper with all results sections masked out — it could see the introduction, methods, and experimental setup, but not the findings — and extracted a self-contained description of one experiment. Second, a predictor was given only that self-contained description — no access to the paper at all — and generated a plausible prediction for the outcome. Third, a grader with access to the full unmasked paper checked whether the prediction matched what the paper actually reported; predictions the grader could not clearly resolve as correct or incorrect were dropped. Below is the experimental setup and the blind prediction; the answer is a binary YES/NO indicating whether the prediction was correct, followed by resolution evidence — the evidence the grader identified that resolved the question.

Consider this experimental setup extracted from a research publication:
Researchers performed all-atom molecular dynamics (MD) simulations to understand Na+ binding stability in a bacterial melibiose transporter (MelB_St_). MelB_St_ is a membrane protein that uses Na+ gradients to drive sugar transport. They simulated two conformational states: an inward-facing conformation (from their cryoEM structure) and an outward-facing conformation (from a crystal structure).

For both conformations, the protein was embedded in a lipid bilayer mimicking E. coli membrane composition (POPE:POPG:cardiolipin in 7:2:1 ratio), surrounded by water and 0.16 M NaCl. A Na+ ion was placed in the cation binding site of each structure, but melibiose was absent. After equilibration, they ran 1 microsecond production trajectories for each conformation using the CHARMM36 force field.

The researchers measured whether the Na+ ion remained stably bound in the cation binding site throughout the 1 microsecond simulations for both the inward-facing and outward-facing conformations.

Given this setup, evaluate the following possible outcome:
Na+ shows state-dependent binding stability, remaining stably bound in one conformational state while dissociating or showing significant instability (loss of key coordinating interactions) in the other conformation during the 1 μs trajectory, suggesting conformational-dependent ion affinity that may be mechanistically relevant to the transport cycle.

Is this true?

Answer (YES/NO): NO